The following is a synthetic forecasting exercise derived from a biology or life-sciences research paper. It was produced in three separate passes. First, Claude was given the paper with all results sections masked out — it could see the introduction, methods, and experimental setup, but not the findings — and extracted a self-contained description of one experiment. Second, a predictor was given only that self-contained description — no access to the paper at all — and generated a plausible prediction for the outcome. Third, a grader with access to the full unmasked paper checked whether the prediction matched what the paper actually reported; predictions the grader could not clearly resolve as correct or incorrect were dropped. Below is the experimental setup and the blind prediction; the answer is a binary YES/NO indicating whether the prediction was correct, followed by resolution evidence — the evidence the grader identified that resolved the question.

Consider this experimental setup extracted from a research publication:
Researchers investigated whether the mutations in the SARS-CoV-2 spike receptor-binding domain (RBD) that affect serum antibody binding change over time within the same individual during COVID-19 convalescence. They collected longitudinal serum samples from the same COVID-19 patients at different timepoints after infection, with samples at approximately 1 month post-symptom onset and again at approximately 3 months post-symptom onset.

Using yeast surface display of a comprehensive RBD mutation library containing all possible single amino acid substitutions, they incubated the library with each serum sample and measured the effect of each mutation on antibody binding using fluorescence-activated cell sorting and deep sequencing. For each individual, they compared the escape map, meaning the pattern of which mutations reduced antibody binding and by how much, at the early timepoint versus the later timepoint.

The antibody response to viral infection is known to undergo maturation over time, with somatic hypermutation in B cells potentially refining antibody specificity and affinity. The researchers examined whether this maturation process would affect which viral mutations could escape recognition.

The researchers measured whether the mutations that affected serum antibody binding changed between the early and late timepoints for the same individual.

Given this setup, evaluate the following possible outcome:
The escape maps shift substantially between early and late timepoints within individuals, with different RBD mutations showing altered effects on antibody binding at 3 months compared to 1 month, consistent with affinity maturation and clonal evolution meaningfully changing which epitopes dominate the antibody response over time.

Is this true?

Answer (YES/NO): NO